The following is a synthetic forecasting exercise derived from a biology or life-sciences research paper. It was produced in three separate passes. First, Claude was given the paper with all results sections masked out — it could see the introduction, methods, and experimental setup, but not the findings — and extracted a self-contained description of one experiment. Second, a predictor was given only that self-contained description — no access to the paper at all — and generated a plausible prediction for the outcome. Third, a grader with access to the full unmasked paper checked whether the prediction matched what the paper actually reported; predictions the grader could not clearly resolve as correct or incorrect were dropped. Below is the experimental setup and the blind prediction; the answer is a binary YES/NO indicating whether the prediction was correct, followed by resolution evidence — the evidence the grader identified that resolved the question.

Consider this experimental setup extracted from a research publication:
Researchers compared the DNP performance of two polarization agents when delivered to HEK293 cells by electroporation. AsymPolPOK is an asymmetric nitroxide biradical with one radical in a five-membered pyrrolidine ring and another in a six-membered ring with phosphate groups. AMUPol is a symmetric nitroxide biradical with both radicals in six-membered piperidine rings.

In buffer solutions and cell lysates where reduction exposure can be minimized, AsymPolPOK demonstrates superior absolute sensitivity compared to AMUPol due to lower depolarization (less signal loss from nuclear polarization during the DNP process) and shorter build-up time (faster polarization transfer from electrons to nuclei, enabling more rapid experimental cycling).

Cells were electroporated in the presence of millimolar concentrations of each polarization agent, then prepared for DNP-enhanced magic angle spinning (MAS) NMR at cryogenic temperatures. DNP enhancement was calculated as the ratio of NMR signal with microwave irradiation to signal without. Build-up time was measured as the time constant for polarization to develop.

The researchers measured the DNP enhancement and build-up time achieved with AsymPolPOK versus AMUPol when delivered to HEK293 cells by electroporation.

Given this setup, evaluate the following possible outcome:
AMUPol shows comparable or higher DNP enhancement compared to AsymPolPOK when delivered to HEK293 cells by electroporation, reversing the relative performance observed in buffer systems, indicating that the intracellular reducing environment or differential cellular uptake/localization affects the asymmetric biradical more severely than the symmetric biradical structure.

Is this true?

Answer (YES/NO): YES